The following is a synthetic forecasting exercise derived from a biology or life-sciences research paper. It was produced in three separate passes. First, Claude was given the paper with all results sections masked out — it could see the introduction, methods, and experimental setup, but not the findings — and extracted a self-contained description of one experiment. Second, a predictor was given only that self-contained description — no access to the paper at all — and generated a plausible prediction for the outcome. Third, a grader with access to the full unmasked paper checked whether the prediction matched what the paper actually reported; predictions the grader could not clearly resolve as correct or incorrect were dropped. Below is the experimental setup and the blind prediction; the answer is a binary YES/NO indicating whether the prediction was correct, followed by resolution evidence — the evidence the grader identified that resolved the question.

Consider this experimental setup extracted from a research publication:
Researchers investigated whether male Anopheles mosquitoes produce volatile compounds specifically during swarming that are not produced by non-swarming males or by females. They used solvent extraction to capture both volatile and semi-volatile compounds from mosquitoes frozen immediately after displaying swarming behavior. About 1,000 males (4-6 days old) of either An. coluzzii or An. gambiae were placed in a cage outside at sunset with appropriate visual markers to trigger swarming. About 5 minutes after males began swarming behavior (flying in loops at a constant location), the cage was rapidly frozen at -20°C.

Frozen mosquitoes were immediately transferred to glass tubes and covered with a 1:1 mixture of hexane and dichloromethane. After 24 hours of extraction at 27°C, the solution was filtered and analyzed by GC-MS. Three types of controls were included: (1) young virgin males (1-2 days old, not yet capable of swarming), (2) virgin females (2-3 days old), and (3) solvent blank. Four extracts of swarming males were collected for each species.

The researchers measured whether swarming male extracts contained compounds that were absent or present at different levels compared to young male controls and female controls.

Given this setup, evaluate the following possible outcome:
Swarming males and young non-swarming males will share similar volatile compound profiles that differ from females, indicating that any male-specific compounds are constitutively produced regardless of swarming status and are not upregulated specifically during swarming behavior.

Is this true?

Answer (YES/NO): NO